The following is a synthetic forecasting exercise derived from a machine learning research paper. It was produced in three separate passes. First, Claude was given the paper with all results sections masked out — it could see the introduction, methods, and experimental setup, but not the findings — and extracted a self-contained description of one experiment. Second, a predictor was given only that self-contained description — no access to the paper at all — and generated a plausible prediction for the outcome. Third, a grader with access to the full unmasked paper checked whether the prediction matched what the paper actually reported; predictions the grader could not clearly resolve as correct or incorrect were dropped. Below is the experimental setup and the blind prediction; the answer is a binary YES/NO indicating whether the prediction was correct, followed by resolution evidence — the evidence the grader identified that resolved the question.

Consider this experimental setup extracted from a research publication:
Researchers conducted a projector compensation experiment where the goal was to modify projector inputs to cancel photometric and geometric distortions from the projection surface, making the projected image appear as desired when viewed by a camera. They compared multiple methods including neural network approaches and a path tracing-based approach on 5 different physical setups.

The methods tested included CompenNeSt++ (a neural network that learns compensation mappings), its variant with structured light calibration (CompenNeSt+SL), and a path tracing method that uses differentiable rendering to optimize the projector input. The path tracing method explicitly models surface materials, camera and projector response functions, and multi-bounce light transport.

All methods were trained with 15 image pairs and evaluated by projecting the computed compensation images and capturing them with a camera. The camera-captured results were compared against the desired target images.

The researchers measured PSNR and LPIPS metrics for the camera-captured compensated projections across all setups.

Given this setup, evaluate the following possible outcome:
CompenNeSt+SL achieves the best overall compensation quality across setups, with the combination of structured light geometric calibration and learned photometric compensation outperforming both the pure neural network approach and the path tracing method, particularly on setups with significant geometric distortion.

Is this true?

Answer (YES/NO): YES